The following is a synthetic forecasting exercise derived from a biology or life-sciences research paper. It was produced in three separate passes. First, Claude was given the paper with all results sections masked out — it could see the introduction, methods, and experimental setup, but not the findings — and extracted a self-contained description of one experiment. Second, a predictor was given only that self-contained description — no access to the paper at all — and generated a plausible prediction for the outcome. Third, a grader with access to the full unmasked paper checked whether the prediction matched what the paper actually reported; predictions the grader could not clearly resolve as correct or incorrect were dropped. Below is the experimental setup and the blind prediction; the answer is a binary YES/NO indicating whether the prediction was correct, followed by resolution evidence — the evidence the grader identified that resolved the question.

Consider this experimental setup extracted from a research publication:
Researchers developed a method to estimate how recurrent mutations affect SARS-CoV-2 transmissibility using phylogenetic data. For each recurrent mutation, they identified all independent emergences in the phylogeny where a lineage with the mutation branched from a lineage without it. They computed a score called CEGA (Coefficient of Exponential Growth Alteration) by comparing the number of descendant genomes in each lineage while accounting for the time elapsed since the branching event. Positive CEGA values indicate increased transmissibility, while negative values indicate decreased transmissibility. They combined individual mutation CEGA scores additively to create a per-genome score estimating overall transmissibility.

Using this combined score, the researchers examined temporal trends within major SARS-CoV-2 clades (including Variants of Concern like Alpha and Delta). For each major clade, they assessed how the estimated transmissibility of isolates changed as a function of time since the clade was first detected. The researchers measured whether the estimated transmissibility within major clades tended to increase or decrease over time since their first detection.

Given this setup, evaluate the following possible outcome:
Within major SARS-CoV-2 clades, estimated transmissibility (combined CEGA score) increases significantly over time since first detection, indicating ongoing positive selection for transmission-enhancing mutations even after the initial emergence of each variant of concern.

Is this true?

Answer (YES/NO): NO